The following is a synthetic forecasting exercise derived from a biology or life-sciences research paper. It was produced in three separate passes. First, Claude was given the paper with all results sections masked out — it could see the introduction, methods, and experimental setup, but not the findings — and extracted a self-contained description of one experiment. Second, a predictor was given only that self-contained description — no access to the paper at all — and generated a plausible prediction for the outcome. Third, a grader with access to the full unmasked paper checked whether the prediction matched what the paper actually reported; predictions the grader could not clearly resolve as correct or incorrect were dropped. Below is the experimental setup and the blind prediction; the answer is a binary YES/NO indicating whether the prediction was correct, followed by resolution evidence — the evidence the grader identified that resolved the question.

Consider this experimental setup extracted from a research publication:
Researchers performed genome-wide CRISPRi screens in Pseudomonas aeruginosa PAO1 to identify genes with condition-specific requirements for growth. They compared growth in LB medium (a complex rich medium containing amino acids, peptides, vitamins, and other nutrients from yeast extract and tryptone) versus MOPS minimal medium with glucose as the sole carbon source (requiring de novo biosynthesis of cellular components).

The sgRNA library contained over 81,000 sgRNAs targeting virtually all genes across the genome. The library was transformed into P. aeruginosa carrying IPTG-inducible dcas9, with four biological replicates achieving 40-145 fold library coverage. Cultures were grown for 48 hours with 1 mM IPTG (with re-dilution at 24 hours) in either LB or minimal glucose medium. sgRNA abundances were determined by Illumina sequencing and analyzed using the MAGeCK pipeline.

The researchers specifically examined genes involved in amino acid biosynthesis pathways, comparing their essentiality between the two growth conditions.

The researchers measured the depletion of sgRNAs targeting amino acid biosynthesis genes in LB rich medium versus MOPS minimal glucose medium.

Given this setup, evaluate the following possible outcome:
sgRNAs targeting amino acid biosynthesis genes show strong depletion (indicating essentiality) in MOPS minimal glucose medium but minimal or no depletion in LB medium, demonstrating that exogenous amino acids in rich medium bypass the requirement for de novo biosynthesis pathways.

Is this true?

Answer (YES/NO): YES